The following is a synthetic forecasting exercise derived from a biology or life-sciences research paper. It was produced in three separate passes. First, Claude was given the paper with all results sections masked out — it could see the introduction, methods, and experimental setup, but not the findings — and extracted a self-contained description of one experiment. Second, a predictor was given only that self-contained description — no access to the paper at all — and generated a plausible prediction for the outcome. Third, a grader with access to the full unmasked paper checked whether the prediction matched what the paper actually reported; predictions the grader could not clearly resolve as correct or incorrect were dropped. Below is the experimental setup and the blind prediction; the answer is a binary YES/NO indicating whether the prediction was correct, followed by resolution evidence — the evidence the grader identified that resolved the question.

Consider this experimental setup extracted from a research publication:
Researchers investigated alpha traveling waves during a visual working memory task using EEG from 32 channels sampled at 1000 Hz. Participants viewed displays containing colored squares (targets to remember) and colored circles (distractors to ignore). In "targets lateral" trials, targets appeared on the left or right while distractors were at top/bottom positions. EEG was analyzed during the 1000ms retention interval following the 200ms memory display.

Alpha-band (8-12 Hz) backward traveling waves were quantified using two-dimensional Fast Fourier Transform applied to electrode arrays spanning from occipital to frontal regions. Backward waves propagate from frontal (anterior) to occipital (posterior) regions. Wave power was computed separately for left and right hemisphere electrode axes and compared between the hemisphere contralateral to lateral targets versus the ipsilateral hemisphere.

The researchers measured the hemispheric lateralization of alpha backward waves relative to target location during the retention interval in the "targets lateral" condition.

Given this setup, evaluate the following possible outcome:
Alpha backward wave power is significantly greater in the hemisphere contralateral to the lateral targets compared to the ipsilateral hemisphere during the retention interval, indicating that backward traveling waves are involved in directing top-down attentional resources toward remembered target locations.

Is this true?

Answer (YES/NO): NO